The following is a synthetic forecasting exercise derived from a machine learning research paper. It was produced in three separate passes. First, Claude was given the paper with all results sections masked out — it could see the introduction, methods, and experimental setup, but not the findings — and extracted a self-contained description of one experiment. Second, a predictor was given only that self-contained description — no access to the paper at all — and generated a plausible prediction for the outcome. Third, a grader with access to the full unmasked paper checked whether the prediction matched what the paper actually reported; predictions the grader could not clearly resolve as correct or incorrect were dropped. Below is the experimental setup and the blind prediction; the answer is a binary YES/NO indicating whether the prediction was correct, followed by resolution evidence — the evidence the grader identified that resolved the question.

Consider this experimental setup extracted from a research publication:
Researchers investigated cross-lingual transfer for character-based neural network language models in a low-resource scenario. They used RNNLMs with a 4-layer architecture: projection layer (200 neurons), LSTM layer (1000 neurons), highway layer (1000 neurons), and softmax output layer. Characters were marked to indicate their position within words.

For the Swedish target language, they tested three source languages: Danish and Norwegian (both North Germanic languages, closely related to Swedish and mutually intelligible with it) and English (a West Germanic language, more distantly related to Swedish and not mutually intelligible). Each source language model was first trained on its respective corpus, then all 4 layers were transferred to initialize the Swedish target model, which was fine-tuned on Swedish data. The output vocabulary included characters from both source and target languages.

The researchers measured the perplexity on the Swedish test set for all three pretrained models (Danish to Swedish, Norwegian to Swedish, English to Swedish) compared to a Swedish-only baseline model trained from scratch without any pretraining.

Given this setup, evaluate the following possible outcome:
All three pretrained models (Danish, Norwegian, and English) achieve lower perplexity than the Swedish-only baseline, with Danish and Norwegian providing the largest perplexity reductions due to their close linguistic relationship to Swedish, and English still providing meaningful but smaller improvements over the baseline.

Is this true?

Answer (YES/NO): NO